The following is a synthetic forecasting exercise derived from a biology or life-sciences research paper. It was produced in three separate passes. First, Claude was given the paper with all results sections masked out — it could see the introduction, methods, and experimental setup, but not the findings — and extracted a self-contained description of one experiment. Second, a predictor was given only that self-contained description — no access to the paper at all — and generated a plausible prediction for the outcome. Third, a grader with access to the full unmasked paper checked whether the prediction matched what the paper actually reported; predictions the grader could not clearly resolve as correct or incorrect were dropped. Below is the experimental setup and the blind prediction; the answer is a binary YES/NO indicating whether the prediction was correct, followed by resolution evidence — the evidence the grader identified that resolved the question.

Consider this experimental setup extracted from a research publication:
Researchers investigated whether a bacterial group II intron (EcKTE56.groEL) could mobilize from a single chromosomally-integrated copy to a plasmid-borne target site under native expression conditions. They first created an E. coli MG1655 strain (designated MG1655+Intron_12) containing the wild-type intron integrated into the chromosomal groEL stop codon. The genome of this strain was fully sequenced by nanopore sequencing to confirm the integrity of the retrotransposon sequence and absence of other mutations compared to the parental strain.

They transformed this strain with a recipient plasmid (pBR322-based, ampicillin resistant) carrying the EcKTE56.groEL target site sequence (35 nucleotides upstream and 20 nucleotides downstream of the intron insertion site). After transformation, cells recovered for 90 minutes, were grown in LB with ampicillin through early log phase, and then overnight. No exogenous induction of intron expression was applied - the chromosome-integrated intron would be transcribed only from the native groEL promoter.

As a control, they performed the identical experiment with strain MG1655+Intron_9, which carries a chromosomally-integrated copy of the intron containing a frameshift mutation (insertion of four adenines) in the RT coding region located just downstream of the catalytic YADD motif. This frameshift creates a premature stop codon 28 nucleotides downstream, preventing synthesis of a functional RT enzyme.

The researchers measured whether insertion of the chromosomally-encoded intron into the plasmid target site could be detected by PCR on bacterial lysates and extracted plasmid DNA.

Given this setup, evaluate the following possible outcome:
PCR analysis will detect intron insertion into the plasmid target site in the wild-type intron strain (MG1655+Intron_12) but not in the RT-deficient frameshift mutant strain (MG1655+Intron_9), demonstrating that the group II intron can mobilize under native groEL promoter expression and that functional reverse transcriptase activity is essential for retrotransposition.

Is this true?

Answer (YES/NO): YES